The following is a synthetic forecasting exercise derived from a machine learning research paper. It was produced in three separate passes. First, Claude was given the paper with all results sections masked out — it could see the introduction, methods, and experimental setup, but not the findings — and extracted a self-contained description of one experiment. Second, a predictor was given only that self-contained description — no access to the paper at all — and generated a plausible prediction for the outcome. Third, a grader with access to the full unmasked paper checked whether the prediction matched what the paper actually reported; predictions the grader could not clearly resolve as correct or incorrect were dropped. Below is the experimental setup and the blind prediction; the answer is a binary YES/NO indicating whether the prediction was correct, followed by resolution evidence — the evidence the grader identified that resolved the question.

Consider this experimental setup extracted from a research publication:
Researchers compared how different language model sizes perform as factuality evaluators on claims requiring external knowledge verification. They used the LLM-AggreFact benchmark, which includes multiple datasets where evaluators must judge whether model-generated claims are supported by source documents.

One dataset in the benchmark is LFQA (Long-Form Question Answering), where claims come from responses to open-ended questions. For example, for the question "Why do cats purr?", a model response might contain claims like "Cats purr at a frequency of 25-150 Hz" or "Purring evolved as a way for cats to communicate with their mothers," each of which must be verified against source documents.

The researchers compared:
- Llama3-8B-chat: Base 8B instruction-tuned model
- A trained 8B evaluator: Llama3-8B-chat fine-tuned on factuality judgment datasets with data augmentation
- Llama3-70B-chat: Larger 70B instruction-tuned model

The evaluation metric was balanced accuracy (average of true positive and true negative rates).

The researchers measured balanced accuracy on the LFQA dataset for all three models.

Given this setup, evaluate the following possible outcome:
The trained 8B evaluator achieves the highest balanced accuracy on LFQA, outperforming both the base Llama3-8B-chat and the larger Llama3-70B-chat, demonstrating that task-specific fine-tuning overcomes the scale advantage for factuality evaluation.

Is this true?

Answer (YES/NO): YES